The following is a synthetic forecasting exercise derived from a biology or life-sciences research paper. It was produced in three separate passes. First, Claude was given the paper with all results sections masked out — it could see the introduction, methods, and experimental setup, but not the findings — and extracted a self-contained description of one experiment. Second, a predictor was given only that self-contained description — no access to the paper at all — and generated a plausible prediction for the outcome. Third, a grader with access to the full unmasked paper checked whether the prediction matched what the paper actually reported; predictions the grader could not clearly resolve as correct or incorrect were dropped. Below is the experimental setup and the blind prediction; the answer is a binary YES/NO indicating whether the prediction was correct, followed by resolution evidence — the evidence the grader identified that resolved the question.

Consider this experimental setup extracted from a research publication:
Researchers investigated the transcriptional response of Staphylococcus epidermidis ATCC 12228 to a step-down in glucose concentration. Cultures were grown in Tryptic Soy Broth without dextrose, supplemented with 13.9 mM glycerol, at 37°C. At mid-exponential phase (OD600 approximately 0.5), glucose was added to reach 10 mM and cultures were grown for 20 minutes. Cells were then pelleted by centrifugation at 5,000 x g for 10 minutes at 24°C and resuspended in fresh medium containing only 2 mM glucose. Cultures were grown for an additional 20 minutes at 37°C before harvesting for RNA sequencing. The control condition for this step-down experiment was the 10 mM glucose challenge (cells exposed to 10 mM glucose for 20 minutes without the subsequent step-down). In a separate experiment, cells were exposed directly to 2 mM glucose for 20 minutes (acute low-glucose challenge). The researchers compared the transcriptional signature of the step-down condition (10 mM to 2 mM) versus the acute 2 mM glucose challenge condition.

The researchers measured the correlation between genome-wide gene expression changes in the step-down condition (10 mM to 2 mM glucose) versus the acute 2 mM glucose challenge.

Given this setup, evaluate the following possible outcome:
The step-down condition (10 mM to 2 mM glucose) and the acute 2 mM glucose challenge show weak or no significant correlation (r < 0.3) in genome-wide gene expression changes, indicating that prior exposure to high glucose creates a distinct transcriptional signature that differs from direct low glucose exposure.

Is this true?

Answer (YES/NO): NO